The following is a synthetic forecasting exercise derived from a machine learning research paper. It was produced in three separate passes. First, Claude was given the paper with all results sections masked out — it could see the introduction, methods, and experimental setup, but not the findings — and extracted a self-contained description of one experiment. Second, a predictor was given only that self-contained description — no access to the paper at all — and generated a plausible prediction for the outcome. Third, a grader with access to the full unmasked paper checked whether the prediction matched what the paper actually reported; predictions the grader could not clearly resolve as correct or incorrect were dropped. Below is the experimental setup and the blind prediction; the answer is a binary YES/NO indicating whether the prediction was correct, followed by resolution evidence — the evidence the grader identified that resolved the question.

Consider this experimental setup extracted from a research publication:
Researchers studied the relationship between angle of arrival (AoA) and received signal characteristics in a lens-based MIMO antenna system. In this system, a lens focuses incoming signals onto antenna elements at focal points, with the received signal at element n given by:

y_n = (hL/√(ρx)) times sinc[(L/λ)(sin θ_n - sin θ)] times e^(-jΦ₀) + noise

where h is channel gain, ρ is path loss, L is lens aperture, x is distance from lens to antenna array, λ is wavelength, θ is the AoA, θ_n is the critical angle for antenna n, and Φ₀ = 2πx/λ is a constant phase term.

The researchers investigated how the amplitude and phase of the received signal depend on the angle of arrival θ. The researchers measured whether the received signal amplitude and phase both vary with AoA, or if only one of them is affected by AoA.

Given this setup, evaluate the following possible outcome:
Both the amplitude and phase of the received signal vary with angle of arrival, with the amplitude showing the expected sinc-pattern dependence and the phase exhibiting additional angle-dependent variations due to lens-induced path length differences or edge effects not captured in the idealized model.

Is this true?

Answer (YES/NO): NO